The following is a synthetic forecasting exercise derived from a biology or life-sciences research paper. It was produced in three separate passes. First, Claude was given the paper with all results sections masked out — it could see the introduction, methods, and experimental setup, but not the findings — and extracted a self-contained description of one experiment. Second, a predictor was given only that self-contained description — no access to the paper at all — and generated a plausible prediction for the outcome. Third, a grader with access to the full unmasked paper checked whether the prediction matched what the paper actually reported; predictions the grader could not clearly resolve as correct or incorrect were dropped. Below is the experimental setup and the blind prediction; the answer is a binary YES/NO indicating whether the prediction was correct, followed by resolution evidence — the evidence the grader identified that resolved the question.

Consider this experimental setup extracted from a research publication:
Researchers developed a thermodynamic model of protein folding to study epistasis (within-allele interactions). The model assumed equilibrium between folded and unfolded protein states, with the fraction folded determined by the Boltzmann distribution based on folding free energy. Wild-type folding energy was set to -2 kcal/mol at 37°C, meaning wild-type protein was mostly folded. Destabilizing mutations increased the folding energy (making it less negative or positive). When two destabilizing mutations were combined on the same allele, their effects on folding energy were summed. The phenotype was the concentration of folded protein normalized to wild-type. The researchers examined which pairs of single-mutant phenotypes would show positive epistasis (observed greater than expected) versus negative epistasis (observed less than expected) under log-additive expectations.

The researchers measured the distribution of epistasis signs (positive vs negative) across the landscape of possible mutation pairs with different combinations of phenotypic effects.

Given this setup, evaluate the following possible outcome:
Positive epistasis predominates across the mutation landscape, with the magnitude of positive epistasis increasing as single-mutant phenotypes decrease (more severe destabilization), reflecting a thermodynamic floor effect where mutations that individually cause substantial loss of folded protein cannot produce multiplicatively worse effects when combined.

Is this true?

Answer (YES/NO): NO